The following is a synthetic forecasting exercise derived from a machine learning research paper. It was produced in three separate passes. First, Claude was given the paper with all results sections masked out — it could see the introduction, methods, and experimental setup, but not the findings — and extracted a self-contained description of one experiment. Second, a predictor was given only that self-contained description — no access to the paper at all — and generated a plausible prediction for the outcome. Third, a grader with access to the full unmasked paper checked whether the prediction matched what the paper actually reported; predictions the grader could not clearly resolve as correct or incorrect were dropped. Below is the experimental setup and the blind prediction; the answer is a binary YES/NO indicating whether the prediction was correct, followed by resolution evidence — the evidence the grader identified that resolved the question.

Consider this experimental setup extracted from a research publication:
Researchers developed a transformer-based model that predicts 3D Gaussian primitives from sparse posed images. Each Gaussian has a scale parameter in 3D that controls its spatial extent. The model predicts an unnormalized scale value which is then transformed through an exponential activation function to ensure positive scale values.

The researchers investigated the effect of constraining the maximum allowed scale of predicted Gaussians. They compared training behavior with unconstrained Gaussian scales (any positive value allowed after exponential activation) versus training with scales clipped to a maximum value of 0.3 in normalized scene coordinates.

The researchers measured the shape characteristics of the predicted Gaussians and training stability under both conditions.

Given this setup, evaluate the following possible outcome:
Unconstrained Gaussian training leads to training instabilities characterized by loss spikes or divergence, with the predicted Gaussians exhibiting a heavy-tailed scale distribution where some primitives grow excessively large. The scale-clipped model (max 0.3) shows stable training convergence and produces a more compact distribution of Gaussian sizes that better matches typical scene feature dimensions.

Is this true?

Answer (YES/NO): NO